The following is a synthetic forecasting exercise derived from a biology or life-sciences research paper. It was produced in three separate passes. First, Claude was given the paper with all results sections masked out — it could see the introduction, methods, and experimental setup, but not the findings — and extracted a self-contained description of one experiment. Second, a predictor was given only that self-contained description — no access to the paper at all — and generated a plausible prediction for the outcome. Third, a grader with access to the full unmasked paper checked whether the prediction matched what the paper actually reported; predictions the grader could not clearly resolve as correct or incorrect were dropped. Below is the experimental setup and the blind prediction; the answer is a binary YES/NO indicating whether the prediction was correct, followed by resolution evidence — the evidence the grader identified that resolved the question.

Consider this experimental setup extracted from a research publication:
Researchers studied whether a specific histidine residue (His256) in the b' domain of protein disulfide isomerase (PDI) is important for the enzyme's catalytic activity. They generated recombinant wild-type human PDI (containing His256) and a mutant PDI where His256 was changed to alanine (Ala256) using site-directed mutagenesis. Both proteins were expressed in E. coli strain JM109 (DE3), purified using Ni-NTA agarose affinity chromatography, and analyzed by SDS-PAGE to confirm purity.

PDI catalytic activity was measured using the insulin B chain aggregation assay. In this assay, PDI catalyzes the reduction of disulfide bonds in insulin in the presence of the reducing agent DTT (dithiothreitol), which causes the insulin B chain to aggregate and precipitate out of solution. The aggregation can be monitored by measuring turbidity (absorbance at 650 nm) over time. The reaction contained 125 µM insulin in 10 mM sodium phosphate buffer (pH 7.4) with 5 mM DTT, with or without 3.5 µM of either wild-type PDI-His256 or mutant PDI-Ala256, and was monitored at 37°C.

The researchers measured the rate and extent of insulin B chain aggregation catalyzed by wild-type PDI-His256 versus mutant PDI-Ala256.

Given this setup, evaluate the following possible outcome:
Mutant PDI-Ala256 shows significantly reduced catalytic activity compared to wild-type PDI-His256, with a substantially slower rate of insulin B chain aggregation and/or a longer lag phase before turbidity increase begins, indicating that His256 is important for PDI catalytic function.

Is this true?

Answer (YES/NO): NO